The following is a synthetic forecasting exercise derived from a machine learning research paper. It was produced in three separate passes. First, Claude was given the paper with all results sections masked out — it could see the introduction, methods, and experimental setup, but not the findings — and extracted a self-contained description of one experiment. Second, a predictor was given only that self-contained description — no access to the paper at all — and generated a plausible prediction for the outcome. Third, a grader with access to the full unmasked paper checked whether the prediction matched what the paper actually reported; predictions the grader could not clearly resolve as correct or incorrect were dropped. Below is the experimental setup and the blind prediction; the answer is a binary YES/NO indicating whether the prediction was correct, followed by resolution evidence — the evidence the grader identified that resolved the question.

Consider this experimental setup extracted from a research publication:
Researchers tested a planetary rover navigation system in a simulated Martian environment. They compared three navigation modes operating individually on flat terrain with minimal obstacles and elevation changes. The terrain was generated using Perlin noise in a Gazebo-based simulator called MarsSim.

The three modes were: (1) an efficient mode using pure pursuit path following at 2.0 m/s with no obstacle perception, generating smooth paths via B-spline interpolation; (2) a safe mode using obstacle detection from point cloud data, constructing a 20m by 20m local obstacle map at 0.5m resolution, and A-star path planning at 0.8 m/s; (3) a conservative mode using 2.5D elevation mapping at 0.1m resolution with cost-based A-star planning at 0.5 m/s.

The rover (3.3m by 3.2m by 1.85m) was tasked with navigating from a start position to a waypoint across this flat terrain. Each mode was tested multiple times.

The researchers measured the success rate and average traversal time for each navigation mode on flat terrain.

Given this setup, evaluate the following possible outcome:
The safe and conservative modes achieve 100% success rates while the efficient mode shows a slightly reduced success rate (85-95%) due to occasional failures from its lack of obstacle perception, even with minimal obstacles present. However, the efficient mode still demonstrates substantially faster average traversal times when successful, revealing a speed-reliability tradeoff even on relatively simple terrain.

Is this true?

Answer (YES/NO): NO